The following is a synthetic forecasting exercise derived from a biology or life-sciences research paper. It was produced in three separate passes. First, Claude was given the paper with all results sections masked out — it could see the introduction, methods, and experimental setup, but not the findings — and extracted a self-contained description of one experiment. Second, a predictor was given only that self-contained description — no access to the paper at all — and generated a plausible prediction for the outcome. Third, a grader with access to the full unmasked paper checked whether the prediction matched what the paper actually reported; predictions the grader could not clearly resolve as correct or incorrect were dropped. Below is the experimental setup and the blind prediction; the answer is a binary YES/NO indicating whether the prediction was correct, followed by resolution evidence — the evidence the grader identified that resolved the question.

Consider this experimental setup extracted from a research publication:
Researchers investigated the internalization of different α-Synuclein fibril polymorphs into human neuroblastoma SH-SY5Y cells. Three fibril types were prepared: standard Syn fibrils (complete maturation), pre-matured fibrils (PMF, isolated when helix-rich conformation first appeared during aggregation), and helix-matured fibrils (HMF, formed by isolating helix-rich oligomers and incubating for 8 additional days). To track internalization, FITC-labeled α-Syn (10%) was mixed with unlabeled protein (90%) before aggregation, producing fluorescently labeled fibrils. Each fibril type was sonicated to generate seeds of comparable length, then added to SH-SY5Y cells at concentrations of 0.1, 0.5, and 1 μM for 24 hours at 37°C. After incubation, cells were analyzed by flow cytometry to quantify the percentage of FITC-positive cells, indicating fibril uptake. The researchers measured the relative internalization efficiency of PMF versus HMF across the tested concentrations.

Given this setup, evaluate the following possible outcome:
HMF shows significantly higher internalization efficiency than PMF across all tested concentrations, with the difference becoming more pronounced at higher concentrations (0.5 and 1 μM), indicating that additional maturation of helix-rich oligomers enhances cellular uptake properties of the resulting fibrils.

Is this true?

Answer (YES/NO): NO